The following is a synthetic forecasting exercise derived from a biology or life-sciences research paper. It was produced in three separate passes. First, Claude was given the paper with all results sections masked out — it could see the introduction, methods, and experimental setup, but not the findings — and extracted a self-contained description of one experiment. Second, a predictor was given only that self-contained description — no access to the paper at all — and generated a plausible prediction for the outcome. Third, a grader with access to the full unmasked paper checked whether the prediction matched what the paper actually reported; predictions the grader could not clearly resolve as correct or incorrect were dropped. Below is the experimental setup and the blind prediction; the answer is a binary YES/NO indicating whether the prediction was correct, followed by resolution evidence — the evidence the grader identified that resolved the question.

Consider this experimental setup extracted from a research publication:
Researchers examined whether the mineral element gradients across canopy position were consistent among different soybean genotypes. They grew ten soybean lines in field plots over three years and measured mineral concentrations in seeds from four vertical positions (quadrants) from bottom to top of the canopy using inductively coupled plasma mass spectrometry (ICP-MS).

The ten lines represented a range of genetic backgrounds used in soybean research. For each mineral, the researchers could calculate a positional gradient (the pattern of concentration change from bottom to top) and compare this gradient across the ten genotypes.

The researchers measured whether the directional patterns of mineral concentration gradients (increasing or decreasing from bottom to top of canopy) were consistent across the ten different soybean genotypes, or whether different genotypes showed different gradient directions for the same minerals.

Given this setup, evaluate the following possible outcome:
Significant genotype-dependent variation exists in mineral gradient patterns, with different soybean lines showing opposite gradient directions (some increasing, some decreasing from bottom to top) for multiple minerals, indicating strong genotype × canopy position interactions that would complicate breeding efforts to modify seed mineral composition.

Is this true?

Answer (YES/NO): NO